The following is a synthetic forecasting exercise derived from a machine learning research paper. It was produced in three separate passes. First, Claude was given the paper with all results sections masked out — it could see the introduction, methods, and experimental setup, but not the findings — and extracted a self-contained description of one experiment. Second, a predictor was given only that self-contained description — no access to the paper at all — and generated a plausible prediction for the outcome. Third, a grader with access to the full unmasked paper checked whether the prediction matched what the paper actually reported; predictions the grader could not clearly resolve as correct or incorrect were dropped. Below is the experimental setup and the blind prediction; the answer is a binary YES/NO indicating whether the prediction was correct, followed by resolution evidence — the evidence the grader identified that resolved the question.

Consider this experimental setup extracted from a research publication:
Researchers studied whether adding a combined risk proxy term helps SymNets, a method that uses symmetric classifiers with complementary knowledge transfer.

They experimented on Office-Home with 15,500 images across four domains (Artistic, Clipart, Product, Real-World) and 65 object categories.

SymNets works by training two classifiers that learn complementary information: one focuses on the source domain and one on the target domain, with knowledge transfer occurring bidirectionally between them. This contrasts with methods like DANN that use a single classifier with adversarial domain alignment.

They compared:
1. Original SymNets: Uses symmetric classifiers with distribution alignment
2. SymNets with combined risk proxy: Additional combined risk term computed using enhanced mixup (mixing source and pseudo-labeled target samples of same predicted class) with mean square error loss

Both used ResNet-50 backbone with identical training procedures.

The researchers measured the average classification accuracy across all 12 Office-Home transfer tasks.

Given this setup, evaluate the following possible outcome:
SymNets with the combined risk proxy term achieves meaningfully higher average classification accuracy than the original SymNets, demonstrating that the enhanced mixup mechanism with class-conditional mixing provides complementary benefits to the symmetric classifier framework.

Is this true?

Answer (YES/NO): YES